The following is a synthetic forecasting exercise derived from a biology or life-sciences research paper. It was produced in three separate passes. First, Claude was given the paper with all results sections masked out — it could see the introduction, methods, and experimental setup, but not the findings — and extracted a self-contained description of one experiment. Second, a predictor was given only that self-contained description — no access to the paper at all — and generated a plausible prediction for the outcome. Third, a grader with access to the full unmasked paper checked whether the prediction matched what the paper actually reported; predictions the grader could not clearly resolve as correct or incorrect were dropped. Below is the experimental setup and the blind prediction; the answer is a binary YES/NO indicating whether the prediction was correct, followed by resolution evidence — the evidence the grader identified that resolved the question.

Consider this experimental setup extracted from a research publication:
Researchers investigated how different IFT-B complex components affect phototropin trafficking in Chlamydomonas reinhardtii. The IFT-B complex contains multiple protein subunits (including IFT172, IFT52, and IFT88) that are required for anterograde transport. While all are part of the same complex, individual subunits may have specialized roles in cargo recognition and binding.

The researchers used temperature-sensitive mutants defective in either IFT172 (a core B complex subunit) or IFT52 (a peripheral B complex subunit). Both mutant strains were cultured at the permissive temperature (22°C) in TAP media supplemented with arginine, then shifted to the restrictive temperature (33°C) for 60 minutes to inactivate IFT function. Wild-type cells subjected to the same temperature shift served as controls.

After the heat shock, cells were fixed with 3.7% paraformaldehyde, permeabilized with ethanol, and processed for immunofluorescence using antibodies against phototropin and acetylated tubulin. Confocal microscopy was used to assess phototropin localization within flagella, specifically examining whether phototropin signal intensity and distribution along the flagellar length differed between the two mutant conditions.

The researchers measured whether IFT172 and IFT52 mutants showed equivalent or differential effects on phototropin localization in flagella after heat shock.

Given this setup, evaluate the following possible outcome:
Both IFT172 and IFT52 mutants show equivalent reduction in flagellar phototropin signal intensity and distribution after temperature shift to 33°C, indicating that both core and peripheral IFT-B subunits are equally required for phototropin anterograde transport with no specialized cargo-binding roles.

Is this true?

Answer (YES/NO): NO